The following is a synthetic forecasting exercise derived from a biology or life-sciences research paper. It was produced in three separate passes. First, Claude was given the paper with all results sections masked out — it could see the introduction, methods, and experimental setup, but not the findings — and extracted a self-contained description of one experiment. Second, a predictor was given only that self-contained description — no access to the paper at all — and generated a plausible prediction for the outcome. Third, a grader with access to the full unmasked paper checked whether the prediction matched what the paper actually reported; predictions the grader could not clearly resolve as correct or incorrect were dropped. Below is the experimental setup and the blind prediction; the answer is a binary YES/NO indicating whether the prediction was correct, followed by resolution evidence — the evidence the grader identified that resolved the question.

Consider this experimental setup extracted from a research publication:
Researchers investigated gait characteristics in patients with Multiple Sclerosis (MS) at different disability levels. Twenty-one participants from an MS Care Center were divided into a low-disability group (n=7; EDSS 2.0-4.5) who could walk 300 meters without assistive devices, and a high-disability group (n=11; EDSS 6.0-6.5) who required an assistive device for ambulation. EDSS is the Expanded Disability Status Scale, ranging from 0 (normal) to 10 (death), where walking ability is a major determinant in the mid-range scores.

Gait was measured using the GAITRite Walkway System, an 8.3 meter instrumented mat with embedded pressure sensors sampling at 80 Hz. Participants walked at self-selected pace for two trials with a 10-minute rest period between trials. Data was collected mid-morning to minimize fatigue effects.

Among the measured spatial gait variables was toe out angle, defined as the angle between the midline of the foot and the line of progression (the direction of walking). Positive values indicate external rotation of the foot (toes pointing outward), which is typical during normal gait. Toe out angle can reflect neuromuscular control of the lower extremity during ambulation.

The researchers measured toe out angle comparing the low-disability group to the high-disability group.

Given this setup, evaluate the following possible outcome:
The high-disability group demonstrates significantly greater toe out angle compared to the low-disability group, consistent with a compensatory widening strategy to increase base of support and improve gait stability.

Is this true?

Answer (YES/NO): NO